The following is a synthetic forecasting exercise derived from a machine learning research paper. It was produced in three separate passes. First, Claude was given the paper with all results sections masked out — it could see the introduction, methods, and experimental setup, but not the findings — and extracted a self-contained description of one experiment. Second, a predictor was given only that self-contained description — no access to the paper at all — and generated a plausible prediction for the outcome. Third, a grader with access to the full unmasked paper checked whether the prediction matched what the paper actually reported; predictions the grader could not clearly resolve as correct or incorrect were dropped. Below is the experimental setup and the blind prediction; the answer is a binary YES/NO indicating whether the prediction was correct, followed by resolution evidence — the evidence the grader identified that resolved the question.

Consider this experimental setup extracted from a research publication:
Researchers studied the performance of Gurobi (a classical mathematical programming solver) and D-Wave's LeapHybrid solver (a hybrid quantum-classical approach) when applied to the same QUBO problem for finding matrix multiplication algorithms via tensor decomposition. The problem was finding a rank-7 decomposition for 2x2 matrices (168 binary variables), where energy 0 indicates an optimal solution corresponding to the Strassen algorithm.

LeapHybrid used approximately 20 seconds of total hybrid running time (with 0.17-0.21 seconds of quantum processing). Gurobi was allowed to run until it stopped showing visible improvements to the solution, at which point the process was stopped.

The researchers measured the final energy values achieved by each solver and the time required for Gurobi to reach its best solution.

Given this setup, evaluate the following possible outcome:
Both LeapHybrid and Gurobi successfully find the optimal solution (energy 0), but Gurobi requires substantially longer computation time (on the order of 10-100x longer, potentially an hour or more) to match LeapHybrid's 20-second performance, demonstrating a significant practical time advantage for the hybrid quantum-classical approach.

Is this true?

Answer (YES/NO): NO